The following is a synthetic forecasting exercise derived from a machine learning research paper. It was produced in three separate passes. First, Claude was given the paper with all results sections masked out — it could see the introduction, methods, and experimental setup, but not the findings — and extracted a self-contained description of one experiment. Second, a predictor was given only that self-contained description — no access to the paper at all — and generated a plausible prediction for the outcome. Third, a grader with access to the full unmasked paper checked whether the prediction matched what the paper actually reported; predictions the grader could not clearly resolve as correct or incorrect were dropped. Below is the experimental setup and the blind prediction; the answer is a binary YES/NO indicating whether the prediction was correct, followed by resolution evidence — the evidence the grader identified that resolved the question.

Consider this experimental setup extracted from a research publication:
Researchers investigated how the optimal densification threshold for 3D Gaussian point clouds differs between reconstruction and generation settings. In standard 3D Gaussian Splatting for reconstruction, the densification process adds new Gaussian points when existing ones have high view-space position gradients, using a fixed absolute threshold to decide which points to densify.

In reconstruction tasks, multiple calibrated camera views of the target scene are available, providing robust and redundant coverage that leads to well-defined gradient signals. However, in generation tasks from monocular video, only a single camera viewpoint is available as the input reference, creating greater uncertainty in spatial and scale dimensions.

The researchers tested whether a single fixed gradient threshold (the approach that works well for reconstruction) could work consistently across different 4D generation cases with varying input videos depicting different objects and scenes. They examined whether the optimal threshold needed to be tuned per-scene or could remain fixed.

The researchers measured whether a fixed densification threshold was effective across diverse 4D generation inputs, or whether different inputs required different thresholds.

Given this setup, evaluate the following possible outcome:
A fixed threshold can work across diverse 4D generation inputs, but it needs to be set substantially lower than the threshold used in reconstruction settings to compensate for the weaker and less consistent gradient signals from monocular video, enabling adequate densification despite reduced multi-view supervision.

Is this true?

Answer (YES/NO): NO